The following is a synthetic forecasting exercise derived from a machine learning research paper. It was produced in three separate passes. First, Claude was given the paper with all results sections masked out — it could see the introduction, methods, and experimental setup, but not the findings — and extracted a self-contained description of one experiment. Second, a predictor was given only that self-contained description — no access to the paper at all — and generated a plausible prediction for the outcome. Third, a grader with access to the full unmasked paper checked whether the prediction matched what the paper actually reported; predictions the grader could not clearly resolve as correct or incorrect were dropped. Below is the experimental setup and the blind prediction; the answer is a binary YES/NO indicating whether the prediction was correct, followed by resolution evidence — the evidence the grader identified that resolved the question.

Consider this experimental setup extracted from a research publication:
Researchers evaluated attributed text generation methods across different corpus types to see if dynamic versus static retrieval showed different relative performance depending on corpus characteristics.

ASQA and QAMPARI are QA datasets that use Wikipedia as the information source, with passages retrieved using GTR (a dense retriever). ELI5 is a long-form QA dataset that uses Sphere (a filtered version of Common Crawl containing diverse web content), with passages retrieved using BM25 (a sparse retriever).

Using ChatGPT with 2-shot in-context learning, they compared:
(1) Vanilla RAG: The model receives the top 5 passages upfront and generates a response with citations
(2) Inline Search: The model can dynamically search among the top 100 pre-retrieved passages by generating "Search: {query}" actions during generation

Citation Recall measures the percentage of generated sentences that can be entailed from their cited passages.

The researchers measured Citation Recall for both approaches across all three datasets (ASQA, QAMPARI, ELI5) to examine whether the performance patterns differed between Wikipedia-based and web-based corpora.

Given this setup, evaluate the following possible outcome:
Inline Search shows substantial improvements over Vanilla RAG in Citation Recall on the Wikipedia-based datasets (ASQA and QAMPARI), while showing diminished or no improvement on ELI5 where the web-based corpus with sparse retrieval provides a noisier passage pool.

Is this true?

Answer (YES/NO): NO